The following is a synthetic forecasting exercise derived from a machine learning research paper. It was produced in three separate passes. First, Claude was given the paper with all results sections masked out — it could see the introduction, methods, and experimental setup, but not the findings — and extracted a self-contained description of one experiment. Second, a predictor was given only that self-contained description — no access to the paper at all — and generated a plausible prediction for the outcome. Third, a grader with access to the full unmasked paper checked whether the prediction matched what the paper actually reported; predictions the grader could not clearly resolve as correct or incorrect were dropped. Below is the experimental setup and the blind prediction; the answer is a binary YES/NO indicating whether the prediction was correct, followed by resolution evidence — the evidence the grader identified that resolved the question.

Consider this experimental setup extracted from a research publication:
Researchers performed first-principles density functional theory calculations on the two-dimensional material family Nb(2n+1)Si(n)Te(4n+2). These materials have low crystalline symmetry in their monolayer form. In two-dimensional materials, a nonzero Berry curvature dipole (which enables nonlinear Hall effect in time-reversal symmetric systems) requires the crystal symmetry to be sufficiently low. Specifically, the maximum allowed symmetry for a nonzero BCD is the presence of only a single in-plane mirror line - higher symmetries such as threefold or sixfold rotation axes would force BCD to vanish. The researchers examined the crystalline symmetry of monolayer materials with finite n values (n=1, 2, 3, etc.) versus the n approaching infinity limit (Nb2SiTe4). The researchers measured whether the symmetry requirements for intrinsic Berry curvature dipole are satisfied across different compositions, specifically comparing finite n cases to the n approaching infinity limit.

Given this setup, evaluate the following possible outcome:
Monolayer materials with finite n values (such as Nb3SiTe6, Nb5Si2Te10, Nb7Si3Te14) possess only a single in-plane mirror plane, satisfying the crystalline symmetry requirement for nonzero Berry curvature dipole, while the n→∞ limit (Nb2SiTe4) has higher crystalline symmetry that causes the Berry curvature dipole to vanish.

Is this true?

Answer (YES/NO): YES